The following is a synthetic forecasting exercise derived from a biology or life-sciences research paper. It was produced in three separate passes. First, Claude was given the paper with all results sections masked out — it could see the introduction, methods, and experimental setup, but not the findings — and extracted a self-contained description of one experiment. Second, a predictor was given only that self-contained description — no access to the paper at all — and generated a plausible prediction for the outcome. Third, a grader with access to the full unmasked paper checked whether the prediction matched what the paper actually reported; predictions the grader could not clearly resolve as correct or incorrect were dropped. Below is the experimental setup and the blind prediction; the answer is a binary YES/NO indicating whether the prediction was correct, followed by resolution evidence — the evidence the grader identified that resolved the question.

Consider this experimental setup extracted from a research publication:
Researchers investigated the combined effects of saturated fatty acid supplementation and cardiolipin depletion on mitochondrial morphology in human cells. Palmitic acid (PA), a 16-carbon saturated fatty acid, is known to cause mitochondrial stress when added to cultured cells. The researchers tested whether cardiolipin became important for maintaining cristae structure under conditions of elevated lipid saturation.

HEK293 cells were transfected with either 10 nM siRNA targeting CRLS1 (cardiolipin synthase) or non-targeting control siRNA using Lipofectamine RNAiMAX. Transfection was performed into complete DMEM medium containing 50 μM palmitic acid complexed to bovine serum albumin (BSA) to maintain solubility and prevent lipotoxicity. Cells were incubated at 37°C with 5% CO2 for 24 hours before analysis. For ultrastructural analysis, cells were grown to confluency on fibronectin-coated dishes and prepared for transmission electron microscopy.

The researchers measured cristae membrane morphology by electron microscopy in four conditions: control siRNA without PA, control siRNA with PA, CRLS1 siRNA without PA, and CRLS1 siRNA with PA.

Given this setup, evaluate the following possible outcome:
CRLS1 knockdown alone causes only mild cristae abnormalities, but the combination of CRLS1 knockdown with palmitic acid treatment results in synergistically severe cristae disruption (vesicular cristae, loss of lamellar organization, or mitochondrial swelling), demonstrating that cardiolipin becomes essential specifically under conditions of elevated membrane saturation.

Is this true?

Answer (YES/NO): YES